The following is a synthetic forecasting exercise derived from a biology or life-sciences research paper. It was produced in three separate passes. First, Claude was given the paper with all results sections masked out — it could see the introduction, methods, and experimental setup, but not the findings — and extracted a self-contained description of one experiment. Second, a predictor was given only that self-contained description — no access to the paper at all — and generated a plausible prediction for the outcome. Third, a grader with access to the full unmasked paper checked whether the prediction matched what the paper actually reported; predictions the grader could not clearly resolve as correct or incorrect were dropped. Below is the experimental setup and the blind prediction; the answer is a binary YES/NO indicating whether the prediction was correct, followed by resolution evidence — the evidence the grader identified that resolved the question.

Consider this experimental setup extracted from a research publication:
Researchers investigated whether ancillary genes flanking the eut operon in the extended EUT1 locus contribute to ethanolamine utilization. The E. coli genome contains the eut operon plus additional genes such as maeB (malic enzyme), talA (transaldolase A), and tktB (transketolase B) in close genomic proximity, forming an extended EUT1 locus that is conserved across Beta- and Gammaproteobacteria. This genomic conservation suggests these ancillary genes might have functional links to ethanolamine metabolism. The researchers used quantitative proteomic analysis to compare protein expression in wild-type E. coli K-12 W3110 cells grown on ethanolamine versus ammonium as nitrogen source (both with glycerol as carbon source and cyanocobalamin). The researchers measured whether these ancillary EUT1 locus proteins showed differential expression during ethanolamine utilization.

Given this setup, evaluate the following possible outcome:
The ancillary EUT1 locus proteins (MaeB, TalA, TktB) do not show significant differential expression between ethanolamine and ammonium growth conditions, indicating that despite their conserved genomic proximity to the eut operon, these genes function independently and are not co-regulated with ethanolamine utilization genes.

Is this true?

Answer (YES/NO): YES